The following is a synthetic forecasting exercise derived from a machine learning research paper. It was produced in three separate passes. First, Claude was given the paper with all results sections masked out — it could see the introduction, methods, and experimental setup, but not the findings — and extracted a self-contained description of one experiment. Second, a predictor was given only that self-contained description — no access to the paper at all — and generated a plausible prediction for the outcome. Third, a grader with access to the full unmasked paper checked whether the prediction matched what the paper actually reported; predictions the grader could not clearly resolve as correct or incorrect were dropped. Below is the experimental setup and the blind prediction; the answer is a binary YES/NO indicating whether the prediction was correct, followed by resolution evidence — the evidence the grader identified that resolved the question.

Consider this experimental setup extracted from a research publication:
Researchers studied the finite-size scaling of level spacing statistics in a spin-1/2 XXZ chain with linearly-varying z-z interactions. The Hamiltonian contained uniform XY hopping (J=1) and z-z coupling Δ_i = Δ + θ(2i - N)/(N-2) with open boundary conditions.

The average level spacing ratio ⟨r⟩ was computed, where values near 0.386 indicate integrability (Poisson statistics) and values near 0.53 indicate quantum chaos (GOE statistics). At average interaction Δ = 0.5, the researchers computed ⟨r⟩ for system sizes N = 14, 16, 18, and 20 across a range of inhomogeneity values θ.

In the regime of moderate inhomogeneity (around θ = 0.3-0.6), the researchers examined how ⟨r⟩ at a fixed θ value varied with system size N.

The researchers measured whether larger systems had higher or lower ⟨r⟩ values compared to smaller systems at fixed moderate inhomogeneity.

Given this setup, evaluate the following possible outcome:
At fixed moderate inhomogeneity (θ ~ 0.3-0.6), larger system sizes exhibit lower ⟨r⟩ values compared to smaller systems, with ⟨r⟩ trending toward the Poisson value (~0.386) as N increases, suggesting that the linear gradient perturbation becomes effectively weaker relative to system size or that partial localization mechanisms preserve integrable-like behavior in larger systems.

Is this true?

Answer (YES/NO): NO